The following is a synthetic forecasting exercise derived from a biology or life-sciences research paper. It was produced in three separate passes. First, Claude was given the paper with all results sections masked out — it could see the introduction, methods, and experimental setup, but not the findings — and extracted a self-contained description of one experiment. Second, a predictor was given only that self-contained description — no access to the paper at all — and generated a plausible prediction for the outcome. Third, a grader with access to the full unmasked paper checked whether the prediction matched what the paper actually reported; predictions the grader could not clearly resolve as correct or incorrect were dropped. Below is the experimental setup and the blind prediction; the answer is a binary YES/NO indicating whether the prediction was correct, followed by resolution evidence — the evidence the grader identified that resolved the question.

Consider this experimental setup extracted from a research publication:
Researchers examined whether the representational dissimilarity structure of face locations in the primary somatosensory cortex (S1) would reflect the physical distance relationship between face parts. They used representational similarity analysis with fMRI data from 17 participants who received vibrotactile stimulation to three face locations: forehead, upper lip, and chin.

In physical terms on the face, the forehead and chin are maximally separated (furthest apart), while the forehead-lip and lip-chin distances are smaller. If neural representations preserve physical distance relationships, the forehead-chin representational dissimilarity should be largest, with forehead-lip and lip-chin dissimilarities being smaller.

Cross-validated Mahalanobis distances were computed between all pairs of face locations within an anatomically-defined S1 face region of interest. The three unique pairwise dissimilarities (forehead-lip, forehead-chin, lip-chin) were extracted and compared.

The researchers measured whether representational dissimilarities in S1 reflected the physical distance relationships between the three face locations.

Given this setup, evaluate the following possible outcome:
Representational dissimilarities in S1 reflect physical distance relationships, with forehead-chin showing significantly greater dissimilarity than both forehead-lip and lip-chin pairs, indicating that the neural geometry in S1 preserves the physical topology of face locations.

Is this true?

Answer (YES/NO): NO